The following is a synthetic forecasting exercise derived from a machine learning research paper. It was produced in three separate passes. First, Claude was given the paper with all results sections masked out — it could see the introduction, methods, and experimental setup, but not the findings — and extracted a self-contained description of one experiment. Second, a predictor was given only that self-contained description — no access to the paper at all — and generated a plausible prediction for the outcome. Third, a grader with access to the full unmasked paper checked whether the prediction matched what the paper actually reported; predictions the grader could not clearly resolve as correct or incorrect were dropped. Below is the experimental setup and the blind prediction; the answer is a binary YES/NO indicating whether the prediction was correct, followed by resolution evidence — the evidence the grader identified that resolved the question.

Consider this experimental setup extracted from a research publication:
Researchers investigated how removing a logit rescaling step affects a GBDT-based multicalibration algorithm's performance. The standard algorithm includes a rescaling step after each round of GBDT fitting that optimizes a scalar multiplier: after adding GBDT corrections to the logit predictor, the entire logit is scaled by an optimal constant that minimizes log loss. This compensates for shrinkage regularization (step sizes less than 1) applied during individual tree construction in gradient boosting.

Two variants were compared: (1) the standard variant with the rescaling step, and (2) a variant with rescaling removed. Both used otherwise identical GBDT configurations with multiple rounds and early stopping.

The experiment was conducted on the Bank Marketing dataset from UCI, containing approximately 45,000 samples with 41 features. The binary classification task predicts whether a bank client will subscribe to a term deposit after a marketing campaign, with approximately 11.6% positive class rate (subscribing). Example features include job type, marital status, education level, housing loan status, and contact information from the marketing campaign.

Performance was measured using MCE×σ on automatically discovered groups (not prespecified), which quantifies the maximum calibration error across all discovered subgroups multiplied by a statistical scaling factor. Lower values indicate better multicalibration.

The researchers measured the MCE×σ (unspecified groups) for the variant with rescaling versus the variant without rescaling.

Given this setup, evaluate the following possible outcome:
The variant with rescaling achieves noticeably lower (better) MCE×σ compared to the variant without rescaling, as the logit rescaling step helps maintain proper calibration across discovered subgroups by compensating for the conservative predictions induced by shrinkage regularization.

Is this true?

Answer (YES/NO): NO